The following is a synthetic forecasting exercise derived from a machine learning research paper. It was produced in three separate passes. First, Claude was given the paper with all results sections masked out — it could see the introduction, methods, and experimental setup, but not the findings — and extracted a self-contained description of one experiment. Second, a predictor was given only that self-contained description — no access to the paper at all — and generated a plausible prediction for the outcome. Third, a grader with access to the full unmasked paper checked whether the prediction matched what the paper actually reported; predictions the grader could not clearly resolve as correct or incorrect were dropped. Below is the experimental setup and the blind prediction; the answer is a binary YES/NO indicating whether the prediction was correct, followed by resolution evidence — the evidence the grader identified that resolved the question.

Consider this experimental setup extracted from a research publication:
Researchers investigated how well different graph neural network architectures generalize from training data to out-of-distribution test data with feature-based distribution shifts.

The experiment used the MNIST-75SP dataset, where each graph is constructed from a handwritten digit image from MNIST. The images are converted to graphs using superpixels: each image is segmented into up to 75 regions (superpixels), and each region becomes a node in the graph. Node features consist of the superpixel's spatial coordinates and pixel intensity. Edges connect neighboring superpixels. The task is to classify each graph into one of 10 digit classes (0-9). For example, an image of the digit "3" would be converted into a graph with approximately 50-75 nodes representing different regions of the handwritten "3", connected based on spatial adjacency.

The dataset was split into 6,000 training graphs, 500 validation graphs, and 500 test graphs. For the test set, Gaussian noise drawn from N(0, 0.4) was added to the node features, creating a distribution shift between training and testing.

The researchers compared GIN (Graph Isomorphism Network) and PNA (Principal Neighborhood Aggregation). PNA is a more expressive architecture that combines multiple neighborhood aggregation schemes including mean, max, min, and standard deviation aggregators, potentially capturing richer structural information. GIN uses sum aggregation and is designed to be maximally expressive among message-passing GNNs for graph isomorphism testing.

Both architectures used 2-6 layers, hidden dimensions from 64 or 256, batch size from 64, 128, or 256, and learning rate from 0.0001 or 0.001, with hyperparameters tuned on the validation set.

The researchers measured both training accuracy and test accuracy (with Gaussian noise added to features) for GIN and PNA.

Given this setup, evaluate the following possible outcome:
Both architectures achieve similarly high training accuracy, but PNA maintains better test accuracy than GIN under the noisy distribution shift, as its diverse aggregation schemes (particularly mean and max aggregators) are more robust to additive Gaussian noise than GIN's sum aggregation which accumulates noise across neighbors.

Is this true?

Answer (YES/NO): NO